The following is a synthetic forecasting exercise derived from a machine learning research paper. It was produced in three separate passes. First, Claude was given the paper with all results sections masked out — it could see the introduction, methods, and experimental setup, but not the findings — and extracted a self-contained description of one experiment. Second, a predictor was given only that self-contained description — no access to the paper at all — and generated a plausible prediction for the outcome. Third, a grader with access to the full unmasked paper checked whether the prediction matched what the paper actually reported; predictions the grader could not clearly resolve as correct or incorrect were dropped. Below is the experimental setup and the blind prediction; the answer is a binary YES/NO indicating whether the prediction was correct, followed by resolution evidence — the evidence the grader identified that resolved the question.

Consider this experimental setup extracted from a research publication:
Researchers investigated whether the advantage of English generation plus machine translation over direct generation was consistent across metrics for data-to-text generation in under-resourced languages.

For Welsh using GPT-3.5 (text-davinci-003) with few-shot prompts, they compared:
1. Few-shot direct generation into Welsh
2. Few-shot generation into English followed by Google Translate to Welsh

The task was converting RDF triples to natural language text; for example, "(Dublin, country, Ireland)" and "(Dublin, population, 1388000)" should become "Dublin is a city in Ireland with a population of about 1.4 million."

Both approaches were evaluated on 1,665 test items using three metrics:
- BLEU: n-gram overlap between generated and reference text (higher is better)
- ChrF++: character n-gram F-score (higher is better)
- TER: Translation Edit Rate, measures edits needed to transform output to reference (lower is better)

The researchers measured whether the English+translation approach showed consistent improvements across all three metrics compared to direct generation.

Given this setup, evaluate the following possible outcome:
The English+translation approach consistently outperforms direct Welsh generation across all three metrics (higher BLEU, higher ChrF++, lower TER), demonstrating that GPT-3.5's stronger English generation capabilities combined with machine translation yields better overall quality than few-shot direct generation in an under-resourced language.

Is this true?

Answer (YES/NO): YES